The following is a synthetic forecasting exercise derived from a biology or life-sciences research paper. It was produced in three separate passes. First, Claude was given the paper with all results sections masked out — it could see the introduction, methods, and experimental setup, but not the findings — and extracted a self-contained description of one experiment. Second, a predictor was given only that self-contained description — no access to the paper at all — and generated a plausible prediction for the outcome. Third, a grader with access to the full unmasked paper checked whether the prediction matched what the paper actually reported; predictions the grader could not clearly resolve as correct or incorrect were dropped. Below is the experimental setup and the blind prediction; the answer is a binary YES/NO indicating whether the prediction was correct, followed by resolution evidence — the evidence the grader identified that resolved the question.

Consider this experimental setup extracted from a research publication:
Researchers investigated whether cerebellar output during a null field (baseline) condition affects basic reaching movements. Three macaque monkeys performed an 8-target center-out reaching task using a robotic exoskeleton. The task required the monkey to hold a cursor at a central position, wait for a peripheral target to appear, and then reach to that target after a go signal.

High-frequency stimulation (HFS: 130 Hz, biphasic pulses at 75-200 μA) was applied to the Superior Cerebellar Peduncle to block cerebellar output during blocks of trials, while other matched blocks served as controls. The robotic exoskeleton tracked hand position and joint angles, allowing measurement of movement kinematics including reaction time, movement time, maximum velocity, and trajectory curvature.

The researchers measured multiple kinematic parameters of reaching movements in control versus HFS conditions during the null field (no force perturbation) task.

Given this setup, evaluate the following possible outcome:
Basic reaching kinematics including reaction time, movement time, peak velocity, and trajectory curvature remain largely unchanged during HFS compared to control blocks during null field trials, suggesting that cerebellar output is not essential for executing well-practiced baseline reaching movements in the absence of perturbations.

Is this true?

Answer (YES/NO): NO